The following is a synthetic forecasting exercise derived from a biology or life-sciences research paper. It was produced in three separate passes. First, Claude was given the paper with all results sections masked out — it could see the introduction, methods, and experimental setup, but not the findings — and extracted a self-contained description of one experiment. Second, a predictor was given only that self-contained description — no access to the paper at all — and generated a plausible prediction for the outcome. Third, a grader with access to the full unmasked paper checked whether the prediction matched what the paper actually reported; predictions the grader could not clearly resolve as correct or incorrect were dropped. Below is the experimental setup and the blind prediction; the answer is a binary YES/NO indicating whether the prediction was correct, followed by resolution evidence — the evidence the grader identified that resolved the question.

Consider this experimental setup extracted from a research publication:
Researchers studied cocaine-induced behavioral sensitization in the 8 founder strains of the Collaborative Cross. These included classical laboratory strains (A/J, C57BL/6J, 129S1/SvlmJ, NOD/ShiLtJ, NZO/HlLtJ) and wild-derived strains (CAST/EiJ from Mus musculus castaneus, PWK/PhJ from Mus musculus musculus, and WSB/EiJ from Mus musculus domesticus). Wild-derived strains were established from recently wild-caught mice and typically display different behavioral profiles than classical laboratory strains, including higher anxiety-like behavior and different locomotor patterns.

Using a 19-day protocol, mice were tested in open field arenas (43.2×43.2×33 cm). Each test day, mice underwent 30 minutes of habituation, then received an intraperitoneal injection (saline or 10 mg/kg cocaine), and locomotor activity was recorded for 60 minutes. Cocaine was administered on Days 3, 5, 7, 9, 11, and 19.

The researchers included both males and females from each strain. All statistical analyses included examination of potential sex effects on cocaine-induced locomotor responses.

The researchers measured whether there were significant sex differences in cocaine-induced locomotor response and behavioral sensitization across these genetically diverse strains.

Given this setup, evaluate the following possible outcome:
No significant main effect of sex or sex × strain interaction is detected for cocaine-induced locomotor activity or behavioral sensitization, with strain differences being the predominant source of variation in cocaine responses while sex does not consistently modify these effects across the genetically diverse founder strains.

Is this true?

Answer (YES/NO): NO